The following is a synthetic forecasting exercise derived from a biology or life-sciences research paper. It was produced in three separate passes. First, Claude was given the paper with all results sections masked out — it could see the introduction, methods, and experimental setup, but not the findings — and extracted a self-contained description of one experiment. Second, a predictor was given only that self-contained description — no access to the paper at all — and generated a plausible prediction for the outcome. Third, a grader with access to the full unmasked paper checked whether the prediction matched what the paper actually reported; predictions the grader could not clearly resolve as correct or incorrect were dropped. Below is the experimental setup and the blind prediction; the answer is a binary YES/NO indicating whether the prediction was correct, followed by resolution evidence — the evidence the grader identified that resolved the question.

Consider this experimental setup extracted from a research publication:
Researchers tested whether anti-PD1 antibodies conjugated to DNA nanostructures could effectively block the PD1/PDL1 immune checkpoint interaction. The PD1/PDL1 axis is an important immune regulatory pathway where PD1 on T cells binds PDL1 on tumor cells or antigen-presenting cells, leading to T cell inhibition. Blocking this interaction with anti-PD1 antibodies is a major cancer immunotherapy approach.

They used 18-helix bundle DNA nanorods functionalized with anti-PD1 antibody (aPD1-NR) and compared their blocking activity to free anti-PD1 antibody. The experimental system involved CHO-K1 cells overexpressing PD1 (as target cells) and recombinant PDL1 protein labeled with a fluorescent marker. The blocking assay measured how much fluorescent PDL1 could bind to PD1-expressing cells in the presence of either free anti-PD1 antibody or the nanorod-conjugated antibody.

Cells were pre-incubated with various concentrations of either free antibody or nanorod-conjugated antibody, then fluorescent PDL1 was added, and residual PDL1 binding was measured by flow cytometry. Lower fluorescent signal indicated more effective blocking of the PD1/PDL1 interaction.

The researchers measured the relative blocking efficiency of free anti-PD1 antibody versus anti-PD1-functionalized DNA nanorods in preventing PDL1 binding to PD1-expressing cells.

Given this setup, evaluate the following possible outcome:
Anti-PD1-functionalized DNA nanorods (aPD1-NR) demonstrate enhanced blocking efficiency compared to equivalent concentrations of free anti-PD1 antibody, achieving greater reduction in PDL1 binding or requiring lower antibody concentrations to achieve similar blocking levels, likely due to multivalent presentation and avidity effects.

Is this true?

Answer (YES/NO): NO